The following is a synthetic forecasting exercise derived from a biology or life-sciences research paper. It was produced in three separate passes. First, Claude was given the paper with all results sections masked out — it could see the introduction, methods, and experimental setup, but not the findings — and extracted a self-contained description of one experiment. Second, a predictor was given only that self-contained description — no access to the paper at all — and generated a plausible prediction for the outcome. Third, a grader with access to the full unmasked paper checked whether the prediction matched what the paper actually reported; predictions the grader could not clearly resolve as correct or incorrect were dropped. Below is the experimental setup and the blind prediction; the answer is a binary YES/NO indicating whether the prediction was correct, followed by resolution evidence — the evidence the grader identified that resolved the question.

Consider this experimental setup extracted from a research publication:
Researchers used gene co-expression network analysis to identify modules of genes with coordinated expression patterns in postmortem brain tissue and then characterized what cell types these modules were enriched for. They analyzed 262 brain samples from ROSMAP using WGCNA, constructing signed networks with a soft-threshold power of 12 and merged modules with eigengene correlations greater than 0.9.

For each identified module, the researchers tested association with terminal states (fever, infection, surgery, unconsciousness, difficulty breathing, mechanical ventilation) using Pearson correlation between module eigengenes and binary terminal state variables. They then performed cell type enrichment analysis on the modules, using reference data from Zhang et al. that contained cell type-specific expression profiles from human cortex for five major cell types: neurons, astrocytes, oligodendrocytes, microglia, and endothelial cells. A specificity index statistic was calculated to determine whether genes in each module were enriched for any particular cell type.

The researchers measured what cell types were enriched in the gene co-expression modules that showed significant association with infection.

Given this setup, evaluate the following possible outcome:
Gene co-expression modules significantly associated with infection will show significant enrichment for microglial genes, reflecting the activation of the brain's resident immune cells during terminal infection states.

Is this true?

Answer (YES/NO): YES